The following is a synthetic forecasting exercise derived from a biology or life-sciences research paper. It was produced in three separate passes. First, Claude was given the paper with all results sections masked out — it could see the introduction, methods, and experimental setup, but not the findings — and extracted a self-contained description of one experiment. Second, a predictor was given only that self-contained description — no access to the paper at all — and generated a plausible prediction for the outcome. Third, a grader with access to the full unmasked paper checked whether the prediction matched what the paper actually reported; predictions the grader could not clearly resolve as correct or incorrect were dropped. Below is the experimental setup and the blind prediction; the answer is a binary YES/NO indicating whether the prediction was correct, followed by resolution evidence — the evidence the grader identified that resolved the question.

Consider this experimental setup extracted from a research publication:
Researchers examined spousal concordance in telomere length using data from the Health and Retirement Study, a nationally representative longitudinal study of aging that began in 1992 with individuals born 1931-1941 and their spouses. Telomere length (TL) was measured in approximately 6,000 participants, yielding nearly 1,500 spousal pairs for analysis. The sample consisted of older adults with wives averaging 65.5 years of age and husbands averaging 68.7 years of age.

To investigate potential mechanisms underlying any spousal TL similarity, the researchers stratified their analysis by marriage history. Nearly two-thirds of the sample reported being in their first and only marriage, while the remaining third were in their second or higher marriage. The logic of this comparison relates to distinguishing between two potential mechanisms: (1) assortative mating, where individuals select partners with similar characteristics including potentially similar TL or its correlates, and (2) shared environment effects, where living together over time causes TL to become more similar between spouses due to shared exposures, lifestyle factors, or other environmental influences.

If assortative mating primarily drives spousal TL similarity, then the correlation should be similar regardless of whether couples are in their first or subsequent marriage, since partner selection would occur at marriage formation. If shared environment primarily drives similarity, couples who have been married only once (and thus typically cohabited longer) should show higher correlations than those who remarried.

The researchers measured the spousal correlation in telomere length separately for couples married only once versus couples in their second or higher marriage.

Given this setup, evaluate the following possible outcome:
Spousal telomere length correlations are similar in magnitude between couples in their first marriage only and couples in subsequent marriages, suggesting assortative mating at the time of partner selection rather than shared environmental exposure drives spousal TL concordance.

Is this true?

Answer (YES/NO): NO